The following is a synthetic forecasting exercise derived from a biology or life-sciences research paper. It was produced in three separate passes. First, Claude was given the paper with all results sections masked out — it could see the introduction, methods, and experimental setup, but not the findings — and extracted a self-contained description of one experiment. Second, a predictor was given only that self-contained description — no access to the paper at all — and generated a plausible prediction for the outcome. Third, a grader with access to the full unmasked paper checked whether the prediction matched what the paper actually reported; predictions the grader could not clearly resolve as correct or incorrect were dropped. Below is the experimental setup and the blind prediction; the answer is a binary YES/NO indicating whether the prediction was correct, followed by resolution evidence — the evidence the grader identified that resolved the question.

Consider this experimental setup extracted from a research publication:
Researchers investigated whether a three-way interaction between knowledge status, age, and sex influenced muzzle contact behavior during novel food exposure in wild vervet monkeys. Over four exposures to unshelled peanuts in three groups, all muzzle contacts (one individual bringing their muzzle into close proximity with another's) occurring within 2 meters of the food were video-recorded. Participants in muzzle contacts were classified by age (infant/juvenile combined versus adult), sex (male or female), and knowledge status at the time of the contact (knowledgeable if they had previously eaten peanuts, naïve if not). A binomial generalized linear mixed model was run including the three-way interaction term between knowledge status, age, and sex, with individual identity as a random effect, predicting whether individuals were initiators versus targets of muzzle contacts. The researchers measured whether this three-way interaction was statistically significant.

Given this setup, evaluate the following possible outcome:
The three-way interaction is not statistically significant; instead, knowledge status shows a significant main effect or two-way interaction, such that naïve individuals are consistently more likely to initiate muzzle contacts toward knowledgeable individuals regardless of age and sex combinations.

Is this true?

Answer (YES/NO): NO